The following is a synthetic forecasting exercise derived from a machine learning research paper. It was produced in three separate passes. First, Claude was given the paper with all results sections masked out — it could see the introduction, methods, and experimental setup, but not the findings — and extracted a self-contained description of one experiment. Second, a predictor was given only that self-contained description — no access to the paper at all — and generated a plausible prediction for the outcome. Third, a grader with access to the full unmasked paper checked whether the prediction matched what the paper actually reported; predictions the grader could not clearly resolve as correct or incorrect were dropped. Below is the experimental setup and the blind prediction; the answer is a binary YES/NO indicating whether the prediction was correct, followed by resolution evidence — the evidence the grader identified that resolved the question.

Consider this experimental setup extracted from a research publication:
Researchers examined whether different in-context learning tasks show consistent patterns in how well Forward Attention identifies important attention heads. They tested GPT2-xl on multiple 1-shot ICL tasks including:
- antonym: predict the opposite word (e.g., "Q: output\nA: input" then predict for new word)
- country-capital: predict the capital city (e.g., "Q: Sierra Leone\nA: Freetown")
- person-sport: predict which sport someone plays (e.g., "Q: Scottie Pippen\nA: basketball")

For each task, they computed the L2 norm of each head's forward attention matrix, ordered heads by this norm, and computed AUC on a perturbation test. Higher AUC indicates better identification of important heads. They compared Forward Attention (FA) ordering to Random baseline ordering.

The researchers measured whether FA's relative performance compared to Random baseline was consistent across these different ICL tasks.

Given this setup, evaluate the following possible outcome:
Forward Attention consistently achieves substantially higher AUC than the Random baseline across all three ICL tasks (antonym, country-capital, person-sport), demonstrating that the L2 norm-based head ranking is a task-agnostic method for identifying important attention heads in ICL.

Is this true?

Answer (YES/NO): NO